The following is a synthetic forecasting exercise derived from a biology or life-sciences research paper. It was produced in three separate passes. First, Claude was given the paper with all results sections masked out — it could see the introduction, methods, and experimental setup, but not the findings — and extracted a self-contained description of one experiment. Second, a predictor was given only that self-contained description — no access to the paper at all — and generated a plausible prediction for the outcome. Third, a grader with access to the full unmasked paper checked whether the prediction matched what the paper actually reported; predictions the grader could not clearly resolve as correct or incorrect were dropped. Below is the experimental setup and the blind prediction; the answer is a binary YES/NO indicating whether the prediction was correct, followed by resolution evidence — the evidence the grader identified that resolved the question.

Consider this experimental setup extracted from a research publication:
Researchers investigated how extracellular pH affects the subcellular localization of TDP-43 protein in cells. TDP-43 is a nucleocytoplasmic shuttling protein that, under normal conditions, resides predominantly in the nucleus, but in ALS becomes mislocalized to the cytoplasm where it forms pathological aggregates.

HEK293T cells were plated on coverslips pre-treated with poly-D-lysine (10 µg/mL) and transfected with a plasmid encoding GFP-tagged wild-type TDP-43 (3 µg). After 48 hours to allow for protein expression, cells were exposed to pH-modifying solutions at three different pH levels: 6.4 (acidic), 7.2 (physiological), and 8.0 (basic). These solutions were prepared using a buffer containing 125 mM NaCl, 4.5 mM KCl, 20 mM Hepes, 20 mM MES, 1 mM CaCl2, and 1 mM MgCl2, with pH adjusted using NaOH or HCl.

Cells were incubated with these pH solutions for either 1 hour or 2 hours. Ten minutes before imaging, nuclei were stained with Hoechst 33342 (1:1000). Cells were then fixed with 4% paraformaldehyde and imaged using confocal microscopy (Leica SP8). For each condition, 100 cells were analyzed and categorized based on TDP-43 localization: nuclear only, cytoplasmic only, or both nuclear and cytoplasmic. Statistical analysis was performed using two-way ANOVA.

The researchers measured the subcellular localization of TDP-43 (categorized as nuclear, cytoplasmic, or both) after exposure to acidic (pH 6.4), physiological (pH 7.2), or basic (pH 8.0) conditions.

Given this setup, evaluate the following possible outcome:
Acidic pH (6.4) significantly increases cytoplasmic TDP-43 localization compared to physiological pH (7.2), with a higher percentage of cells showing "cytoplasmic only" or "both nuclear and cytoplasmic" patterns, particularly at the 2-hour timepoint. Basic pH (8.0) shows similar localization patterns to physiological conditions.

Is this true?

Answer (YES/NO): NO